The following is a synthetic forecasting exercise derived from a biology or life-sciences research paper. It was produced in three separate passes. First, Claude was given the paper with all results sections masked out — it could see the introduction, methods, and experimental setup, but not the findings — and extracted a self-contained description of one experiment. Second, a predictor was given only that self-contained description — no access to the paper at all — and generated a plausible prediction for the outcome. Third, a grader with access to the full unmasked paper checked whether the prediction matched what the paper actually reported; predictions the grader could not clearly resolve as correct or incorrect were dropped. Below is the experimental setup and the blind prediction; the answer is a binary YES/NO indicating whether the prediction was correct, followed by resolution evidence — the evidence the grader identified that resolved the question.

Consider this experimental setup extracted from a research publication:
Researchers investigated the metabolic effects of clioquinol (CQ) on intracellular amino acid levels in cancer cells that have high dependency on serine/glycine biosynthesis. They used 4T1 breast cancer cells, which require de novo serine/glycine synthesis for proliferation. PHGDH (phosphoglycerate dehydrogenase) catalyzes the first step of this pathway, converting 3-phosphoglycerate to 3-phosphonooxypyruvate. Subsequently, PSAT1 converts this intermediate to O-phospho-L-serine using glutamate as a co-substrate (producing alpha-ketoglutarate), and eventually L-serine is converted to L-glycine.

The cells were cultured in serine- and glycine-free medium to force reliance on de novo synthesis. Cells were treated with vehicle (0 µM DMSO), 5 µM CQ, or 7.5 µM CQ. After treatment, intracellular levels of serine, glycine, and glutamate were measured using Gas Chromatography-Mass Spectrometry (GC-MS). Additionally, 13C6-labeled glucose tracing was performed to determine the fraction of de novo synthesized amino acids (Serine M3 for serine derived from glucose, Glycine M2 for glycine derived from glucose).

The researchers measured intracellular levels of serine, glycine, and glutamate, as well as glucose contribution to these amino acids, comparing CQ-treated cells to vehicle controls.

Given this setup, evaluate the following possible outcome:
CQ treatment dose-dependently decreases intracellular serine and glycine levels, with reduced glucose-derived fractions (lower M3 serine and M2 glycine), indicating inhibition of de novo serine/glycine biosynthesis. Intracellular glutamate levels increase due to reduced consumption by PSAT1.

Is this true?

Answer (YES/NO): NO